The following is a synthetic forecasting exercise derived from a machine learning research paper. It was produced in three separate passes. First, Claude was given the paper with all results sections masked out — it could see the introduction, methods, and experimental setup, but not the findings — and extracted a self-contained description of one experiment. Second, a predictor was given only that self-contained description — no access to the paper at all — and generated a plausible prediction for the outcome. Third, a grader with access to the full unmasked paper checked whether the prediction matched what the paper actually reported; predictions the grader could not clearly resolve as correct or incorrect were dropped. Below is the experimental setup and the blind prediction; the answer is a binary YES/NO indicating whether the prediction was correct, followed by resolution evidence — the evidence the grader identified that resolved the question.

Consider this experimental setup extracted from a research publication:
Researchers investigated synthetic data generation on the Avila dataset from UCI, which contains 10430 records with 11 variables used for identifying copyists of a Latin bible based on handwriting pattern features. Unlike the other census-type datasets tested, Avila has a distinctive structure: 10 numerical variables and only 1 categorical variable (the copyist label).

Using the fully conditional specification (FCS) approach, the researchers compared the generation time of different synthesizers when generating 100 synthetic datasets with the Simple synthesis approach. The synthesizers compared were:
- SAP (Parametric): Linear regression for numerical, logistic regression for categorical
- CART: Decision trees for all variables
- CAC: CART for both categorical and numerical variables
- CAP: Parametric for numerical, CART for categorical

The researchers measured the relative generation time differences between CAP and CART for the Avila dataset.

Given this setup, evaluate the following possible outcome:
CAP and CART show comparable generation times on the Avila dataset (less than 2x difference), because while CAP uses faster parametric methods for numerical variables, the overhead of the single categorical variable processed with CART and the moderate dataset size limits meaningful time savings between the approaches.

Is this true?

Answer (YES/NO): NO